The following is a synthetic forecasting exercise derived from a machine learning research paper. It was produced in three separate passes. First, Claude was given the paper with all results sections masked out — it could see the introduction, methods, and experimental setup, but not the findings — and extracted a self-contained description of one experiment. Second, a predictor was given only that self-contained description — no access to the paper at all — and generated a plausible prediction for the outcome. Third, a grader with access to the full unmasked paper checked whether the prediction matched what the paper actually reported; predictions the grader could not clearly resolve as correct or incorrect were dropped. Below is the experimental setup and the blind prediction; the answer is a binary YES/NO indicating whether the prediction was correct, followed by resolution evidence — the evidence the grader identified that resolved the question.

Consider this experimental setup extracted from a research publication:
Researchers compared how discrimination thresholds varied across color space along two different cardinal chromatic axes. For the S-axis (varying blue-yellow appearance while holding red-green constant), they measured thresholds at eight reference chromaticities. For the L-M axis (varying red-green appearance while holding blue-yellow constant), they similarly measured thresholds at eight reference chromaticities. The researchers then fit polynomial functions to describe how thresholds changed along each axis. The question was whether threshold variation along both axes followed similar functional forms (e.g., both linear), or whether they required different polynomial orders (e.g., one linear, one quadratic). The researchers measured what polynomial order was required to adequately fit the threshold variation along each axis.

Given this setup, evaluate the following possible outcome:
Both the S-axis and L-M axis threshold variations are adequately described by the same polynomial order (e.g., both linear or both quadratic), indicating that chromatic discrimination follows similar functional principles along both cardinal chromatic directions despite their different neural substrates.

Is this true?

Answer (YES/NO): NO